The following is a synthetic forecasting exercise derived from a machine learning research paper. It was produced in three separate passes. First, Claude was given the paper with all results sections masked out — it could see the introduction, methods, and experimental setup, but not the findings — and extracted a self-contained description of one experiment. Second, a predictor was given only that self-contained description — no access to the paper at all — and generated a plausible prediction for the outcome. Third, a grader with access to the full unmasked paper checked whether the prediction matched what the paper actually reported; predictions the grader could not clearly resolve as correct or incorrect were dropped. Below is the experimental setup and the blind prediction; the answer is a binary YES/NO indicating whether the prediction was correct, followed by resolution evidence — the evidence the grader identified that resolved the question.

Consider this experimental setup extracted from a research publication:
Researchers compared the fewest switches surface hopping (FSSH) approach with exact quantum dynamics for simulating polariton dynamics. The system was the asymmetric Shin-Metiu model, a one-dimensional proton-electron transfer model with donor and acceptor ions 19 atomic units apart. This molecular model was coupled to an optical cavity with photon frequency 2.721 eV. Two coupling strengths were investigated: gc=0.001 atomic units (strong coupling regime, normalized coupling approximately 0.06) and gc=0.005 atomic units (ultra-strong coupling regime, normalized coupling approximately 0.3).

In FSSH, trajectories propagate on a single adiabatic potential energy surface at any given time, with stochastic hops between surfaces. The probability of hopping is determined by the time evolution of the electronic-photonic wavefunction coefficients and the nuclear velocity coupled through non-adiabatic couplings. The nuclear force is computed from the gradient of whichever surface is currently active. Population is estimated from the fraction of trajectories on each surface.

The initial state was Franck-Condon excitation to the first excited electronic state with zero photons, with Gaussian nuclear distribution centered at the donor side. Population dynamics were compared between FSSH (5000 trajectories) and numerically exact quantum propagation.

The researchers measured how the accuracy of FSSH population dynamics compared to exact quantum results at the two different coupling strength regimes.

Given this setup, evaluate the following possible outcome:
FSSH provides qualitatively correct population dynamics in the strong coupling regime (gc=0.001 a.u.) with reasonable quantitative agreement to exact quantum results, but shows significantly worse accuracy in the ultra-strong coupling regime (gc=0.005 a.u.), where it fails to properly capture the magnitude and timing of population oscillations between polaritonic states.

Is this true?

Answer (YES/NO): NO